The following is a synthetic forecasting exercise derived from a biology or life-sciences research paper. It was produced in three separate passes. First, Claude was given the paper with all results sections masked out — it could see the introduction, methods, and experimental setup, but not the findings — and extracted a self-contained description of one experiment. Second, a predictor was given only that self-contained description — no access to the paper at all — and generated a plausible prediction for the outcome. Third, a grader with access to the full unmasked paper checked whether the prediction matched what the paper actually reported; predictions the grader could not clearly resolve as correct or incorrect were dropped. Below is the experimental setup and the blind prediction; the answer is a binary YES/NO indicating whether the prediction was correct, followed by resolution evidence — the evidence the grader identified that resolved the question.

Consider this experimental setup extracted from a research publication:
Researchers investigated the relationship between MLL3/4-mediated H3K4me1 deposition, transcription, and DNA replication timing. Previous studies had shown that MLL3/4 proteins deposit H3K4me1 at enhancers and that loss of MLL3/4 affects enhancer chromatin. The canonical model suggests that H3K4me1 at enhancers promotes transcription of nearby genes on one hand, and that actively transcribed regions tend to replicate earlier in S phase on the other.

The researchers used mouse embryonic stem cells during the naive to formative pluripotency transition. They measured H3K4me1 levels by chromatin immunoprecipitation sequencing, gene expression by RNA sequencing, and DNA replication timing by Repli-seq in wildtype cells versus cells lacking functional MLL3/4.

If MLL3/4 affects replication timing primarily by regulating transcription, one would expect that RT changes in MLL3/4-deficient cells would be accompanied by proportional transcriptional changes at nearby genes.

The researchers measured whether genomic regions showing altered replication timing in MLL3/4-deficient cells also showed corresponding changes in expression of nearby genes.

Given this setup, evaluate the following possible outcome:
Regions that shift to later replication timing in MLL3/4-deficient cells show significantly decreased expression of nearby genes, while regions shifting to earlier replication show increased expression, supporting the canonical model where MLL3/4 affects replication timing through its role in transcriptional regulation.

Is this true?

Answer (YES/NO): NO